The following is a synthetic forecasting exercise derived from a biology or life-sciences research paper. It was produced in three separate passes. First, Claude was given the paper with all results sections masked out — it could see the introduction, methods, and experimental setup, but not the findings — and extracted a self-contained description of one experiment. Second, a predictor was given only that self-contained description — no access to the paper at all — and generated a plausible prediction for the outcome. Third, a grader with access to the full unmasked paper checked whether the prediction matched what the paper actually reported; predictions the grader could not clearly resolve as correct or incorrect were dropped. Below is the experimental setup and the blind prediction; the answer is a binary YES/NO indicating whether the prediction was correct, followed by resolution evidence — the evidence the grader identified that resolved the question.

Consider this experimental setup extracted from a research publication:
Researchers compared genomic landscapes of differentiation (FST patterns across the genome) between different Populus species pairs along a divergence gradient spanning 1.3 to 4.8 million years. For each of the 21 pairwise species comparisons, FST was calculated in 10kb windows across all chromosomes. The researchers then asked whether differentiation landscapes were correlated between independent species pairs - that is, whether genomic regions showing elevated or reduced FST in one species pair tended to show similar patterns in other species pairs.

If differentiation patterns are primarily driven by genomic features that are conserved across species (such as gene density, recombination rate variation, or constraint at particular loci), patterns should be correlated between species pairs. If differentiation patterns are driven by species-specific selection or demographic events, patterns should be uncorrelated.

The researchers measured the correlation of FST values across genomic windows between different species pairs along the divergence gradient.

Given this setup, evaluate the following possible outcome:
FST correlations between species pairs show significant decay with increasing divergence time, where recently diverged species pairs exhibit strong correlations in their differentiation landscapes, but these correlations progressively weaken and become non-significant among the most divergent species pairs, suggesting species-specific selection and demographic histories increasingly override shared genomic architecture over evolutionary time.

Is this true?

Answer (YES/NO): NO